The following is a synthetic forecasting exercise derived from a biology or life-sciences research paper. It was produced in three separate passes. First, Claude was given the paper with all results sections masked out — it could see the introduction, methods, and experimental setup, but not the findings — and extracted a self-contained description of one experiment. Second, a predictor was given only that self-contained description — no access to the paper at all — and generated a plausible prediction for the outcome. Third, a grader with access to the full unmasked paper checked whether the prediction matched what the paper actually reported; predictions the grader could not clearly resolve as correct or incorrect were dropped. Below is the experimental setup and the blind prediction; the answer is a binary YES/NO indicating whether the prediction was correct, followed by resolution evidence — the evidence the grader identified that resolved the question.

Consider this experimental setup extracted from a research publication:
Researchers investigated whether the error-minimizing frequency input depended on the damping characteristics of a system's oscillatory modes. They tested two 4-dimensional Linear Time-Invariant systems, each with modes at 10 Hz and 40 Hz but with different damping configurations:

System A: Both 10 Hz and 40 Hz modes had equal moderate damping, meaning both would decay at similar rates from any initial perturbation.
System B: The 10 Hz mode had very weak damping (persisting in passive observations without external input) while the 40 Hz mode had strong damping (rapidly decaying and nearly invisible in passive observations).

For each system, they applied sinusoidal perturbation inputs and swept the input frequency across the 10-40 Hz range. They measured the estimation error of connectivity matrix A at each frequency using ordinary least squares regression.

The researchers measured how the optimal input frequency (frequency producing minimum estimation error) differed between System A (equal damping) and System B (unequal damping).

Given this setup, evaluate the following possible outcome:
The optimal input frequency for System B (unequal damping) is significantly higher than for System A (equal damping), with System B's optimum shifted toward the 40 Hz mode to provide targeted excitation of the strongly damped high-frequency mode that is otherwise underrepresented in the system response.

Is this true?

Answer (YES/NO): YES